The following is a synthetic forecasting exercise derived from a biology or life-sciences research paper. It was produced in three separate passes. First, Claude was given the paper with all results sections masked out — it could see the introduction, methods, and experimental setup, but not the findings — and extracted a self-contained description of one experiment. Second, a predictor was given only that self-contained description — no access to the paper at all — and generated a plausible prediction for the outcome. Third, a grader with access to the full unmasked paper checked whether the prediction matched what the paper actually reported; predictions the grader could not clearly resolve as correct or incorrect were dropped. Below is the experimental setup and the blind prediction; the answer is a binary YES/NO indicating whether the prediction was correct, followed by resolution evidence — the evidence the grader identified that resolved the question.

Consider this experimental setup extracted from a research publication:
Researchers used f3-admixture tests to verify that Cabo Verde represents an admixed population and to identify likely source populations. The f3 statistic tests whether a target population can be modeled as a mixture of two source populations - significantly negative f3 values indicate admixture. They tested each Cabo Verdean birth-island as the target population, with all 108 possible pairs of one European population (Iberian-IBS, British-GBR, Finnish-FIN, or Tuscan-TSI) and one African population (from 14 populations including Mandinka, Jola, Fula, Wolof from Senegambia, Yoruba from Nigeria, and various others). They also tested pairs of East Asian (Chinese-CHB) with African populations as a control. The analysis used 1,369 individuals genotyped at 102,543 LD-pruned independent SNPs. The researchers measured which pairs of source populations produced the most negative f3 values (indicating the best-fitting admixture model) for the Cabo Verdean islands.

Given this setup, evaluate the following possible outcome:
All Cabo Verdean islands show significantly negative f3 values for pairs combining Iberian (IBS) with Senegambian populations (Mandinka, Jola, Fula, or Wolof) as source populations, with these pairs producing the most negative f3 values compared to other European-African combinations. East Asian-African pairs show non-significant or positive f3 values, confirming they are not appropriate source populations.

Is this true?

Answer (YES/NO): NO